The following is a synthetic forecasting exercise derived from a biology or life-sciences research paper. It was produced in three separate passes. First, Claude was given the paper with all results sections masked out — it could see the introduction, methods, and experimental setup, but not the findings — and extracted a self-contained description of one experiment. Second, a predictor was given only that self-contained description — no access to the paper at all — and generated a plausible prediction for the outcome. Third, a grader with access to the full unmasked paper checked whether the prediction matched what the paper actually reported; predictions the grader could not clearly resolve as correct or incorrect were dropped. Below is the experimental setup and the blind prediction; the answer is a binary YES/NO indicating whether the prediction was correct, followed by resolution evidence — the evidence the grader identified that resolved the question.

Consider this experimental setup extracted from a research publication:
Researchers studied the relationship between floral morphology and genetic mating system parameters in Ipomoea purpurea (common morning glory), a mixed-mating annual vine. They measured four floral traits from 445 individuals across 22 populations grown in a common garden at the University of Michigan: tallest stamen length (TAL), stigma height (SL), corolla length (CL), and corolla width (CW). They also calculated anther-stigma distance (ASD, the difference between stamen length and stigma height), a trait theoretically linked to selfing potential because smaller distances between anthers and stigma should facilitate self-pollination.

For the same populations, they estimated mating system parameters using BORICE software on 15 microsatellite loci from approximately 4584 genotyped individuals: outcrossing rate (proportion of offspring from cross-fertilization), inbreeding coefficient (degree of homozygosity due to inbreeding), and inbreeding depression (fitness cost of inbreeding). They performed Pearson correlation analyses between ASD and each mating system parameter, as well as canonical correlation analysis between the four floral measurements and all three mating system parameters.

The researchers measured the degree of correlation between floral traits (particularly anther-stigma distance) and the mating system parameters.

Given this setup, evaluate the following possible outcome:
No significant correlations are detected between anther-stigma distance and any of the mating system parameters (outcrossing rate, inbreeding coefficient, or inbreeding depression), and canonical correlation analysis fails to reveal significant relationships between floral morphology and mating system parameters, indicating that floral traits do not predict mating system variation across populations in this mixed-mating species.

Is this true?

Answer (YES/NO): NO